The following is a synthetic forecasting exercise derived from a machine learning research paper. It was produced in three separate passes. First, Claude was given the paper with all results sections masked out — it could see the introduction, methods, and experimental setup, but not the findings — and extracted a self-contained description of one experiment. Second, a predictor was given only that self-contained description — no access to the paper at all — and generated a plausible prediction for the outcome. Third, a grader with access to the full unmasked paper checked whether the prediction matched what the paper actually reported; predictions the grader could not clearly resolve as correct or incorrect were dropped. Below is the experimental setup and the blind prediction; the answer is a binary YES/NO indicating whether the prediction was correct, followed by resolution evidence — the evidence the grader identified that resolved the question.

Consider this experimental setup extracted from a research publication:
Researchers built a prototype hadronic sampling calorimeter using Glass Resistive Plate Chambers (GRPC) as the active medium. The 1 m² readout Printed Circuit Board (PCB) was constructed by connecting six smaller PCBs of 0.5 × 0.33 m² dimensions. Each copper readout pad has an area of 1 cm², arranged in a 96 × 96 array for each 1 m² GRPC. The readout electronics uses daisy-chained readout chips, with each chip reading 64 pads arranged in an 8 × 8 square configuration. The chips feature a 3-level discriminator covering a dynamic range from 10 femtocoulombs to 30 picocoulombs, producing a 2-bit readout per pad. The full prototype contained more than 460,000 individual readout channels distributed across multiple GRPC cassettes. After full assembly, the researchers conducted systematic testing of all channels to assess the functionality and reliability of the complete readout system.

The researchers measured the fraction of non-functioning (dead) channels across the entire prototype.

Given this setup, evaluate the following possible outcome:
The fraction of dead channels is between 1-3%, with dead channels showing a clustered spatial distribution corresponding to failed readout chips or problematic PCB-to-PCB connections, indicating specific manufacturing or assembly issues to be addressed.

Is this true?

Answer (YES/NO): NO